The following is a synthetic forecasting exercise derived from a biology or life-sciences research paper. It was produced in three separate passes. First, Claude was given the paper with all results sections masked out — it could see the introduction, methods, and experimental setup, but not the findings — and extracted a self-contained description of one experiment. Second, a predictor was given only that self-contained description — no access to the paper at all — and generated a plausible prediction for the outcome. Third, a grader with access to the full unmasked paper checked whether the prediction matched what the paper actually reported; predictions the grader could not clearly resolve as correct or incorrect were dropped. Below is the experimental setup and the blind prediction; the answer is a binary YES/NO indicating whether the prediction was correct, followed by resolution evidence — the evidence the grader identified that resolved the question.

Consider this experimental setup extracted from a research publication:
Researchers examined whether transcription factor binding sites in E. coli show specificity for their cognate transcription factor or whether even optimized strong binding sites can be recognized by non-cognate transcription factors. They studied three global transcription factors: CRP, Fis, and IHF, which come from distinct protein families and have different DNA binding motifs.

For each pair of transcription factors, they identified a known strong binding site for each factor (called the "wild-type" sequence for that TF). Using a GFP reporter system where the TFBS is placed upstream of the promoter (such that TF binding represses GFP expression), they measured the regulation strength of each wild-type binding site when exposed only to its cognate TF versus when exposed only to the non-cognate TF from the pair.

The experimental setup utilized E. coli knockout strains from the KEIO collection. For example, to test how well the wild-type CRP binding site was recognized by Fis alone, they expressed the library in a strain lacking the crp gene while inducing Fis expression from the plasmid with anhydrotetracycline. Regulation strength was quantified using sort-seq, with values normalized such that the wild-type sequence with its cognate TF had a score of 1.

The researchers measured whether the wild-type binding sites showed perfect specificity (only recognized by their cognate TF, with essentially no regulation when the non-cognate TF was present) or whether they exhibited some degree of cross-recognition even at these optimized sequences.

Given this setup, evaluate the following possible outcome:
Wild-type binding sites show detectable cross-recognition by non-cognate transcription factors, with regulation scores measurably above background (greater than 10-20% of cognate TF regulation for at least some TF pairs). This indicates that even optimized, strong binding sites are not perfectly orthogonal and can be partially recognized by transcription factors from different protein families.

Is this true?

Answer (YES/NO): NO